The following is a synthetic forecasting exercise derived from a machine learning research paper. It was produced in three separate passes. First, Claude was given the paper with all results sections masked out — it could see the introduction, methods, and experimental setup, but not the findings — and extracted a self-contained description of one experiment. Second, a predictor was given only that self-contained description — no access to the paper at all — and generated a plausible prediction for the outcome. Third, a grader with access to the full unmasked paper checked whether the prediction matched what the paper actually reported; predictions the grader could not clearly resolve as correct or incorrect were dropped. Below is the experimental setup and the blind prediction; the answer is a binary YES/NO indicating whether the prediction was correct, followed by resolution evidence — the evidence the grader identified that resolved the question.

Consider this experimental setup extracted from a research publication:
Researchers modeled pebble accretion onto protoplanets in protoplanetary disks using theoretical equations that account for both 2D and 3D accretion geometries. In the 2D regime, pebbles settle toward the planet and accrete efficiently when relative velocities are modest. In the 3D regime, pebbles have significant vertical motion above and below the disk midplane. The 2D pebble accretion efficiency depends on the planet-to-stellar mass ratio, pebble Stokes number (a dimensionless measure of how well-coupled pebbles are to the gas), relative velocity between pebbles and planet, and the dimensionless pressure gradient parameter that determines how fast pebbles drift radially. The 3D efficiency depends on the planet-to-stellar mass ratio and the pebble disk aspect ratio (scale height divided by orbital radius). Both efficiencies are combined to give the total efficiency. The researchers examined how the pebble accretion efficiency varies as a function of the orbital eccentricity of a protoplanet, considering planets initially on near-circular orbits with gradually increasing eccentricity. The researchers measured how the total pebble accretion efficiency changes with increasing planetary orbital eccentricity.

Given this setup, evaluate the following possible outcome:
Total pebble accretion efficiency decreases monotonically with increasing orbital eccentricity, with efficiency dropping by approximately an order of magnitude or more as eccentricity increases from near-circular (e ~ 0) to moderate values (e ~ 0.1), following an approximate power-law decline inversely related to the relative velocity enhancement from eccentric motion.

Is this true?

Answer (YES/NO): NO